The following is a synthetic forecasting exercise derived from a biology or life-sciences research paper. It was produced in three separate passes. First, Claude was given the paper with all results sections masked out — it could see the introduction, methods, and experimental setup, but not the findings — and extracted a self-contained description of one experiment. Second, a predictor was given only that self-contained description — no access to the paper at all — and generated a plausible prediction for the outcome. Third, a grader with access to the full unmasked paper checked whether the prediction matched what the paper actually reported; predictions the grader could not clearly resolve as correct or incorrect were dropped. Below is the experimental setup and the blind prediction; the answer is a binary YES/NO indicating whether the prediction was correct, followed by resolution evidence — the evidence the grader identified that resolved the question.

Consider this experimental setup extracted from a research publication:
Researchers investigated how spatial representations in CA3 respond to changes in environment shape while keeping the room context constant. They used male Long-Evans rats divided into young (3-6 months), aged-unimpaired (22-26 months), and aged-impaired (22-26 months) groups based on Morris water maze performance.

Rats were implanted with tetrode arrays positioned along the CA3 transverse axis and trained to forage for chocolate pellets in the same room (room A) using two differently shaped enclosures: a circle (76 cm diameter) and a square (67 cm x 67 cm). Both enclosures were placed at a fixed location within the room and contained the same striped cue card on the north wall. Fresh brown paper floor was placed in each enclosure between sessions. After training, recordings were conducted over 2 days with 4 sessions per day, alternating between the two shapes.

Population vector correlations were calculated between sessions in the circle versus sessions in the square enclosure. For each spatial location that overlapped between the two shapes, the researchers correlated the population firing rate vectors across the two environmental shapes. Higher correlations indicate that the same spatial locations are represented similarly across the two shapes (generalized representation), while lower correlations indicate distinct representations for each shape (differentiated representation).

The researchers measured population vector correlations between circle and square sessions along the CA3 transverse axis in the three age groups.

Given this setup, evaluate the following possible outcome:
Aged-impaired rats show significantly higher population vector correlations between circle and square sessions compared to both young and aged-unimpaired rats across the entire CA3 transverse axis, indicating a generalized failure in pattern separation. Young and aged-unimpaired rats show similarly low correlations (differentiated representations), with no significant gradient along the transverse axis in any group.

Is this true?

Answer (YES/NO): NO